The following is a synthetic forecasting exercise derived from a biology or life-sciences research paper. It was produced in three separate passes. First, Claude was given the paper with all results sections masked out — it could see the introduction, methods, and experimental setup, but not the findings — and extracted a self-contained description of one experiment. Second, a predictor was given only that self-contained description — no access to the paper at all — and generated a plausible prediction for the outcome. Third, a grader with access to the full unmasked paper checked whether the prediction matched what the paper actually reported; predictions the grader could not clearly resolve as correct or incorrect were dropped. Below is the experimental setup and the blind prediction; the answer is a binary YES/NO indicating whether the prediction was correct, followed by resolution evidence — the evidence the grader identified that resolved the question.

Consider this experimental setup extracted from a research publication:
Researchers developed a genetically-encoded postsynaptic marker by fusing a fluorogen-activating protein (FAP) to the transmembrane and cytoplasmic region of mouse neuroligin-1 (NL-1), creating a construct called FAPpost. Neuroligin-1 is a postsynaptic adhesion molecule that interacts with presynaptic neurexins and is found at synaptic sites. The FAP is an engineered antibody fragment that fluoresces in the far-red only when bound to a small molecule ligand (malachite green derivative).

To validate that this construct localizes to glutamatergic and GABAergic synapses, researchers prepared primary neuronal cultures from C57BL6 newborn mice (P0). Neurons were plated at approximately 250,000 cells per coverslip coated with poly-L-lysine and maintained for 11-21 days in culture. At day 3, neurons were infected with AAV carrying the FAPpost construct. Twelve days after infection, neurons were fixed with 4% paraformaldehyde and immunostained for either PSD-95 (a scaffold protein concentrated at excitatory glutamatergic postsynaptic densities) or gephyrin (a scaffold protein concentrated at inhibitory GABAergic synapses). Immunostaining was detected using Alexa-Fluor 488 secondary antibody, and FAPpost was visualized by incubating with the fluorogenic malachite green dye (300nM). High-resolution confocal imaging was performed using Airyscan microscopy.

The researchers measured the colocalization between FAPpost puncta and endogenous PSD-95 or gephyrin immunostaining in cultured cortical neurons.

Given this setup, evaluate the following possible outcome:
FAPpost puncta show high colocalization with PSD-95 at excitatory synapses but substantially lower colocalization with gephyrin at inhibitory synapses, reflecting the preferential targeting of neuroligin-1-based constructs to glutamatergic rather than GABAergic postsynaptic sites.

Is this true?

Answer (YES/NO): NO